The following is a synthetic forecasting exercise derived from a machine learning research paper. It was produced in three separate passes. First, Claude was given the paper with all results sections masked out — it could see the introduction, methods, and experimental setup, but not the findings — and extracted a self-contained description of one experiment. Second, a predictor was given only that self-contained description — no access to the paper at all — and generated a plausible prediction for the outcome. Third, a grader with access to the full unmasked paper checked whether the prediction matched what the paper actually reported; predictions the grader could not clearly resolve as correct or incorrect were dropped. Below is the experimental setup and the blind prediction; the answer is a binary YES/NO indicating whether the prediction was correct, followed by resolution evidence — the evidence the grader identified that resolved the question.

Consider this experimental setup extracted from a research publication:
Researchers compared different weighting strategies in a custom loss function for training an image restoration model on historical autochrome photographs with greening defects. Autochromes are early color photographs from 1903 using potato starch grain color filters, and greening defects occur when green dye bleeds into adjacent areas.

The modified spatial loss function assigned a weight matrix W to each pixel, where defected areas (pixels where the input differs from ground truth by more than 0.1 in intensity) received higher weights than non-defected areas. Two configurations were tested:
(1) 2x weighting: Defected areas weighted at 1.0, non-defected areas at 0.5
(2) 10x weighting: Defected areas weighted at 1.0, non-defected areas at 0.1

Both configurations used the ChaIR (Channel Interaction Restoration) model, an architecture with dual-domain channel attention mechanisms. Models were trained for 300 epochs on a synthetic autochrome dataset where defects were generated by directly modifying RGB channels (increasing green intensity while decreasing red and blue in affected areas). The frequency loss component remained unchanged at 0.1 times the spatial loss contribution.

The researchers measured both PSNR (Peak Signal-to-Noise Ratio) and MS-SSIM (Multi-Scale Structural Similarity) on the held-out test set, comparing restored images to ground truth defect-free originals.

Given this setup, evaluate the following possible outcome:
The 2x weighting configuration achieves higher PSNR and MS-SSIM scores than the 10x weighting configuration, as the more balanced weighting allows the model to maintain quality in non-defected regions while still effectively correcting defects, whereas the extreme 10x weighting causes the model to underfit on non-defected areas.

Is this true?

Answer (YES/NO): NO